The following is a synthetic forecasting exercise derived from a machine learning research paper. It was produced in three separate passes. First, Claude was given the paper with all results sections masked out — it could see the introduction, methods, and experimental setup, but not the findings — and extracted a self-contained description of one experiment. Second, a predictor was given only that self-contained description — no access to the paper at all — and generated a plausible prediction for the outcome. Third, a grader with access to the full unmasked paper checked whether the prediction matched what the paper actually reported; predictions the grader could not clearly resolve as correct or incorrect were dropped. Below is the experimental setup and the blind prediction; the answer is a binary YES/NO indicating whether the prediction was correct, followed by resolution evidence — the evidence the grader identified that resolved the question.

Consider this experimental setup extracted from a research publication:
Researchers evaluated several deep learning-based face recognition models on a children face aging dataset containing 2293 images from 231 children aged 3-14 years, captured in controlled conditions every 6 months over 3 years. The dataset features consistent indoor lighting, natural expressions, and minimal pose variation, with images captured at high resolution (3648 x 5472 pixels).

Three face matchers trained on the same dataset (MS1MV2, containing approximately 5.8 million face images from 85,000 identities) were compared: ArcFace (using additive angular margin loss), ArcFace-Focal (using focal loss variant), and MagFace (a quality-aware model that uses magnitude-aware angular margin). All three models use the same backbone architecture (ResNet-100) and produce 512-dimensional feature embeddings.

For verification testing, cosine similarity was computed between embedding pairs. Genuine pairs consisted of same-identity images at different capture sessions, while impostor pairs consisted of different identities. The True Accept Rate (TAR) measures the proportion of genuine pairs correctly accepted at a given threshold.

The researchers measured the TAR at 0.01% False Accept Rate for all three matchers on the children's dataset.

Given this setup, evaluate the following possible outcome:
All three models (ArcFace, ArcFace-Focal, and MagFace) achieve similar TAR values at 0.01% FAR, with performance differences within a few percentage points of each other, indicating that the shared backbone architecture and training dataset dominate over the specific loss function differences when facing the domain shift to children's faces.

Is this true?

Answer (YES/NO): NO